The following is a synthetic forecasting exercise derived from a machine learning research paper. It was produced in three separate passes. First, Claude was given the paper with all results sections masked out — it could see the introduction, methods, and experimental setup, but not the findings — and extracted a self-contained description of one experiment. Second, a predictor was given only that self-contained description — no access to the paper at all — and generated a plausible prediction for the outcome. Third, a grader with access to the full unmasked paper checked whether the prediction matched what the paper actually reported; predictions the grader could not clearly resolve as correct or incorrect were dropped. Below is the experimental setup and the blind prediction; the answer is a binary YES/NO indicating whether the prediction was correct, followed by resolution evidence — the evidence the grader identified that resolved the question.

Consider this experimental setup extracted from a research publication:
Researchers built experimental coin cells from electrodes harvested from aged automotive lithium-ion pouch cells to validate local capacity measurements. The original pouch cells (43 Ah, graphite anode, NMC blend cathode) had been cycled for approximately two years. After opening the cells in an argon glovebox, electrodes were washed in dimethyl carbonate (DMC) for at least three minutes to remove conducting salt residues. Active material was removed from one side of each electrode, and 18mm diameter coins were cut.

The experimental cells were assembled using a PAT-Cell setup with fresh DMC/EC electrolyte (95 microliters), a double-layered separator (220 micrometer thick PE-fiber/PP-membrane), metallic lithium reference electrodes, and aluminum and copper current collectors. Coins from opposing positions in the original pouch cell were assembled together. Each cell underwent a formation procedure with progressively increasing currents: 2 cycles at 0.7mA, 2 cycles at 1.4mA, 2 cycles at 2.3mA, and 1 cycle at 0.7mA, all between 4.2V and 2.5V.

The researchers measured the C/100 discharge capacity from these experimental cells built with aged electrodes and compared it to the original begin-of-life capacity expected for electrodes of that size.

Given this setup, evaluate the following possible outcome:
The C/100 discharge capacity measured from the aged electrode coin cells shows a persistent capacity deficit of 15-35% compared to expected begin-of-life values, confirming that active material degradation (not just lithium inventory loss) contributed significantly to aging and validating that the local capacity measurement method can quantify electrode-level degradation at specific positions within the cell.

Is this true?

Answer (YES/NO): NO